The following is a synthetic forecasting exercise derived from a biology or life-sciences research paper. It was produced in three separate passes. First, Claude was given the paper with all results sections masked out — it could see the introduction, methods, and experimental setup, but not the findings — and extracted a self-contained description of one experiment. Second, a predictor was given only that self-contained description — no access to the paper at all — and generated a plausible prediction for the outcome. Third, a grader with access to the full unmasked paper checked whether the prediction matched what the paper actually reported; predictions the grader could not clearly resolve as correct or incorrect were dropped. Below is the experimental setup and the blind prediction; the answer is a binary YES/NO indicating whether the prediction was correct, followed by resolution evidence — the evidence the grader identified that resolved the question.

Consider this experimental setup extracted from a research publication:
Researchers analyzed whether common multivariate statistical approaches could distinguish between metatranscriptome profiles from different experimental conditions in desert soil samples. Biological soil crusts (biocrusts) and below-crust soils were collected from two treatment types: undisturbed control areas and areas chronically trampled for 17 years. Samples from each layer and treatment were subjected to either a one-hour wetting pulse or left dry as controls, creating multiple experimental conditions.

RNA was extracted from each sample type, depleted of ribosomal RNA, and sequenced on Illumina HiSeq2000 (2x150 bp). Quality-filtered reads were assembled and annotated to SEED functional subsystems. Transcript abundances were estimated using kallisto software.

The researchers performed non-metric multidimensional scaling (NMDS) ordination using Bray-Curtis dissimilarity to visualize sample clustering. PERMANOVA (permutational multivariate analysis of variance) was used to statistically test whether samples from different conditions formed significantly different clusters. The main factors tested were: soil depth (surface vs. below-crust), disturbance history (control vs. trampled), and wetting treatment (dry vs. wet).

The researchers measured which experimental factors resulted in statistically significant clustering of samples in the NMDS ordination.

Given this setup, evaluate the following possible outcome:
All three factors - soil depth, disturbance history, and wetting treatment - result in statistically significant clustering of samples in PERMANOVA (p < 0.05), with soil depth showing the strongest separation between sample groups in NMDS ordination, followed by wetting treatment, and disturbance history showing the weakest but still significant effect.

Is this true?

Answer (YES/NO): NO